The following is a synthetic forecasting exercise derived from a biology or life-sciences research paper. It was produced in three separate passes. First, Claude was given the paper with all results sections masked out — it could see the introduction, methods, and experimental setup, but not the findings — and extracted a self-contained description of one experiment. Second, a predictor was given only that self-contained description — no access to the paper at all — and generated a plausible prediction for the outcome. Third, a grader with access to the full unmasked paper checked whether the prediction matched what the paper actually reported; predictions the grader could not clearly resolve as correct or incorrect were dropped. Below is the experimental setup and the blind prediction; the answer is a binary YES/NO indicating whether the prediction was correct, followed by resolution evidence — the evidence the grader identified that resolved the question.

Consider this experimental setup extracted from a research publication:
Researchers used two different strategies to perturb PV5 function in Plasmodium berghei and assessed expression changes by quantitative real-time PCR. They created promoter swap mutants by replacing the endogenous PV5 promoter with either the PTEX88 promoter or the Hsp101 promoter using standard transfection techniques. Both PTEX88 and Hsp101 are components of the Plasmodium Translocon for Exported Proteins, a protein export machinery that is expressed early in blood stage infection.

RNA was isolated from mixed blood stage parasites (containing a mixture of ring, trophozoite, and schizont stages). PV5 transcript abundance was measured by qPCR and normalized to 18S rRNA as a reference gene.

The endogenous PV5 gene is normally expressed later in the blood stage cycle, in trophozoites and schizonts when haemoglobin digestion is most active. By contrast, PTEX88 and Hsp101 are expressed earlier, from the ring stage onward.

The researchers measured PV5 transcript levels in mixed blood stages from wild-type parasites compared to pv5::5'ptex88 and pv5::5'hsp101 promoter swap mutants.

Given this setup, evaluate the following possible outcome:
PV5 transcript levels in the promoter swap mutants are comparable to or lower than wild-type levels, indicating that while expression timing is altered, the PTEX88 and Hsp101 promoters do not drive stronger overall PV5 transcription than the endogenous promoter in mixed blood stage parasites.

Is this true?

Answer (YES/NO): YES